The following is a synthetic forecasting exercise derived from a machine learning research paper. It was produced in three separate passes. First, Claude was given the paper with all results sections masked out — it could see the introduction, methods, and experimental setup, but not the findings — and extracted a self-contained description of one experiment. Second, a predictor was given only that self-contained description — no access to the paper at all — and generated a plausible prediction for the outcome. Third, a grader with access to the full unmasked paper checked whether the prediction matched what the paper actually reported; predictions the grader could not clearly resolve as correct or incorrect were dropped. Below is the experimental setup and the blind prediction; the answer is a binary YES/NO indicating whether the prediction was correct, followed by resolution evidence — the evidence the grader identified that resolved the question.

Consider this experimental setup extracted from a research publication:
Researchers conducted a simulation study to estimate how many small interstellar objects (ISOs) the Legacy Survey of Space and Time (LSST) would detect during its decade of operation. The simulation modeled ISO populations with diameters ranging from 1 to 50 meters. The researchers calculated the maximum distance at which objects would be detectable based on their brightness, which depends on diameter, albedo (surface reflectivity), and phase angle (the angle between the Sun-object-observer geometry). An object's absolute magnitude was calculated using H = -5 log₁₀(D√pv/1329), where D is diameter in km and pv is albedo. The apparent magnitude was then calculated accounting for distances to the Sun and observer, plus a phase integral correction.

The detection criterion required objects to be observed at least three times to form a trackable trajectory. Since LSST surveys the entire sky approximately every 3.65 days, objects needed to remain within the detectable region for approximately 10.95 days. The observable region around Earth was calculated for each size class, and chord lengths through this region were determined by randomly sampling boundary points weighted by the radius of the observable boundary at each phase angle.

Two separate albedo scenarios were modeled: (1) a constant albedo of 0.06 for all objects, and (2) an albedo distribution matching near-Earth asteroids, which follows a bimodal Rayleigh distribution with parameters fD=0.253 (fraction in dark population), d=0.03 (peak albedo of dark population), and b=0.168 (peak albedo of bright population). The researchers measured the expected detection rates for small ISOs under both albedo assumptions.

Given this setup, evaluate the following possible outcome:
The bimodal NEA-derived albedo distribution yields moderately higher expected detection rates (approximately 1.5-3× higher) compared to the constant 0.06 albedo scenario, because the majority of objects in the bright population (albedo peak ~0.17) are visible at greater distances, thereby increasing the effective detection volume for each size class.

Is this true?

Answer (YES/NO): NO